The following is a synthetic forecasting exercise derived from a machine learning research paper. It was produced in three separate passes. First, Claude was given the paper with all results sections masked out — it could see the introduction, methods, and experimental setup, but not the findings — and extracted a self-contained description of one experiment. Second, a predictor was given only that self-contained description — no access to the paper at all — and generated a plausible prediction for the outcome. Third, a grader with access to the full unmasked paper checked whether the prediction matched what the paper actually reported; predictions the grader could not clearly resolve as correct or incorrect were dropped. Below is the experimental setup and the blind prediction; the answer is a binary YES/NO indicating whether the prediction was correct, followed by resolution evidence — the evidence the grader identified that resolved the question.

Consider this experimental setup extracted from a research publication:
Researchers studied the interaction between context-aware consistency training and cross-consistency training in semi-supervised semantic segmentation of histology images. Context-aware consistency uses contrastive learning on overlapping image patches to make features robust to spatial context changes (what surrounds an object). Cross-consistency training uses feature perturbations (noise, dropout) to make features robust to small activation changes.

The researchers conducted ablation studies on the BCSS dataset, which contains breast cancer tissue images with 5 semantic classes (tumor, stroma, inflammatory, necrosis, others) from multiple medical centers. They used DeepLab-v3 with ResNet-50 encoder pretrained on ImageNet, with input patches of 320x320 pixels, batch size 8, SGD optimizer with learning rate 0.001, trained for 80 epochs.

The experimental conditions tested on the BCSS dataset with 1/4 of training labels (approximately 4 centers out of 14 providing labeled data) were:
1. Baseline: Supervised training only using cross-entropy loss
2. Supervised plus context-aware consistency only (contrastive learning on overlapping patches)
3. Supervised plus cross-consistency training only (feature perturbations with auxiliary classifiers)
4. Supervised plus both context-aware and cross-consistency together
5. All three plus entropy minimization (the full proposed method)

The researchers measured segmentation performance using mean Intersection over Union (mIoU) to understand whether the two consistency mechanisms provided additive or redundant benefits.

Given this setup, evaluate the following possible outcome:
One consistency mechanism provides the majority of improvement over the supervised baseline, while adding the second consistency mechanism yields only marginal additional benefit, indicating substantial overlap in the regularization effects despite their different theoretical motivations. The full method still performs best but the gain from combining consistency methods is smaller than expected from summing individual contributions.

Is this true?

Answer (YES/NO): YES